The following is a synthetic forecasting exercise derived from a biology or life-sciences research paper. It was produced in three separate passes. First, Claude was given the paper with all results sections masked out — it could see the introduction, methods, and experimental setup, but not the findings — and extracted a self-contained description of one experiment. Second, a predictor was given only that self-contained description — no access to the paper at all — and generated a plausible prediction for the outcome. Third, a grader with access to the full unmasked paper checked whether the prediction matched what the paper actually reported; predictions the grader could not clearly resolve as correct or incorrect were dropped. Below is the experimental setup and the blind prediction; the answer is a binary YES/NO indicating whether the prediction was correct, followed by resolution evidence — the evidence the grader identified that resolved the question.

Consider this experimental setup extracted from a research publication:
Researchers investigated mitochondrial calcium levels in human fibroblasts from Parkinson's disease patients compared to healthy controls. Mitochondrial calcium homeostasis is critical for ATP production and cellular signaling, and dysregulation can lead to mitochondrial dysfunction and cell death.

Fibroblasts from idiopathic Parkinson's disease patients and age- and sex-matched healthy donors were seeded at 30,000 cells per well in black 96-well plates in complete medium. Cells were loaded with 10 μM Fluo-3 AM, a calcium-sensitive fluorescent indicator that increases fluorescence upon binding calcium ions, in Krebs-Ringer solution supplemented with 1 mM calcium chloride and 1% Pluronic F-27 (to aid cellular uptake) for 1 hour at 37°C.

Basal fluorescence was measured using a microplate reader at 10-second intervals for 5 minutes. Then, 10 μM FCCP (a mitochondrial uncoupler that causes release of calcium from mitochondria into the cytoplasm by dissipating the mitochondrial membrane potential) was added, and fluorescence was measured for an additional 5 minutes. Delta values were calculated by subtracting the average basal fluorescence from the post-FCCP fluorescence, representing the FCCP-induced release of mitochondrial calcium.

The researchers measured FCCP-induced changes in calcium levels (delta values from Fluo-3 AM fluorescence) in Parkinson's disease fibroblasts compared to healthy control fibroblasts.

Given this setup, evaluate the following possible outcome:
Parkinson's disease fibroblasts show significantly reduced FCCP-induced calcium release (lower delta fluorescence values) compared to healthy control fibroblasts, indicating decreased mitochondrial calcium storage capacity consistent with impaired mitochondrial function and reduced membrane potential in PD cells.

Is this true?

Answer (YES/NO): NO